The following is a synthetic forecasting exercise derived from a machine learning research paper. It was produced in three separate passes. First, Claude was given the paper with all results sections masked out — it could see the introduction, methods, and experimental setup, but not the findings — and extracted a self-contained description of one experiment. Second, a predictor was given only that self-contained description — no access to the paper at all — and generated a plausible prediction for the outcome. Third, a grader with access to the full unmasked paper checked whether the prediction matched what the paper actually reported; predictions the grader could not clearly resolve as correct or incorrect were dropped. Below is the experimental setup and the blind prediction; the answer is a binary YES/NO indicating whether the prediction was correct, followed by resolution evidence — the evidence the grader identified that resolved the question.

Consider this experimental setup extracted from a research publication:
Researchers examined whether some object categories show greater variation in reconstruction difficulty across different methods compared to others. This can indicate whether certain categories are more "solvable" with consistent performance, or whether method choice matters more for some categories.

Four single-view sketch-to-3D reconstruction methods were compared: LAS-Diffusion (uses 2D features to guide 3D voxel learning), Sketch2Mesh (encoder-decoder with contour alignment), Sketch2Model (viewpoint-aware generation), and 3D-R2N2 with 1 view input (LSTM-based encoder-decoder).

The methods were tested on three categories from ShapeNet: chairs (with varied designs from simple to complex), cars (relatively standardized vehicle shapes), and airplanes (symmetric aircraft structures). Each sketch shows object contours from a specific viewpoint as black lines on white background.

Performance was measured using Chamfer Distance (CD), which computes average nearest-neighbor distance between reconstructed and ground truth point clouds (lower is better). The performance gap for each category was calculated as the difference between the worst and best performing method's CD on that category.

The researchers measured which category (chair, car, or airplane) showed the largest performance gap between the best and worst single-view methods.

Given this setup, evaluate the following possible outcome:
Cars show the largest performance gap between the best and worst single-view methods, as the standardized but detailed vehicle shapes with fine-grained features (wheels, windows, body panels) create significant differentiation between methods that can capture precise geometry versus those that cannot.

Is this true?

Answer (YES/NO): YES